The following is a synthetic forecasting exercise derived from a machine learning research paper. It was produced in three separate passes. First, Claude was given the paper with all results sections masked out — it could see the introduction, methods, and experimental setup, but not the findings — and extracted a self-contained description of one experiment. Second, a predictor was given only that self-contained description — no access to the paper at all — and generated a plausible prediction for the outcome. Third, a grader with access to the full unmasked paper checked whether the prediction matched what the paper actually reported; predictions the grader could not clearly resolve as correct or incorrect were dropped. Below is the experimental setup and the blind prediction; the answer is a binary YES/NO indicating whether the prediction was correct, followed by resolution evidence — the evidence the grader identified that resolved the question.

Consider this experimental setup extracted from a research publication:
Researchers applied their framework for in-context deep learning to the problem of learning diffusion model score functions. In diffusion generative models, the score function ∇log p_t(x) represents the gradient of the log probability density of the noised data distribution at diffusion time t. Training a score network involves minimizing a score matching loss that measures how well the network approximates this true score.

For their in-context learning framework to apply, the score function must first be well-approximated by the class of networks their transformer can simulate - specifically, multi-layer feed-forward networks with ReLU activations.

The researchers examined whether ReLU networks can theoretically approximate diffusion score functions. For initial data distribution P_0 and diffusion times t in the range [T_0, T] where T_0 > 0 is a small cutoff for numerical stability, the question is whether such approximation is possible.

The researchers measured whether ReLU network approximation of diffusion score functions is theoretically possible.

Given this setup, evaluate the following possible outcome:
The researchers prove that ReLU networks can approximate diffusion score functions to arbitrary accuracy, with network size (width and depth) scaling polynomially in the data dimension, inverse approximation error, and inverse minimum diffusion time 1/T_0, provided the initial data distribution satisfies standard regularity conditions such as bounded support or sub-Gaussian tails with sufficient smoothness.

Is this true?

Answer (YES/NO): NO